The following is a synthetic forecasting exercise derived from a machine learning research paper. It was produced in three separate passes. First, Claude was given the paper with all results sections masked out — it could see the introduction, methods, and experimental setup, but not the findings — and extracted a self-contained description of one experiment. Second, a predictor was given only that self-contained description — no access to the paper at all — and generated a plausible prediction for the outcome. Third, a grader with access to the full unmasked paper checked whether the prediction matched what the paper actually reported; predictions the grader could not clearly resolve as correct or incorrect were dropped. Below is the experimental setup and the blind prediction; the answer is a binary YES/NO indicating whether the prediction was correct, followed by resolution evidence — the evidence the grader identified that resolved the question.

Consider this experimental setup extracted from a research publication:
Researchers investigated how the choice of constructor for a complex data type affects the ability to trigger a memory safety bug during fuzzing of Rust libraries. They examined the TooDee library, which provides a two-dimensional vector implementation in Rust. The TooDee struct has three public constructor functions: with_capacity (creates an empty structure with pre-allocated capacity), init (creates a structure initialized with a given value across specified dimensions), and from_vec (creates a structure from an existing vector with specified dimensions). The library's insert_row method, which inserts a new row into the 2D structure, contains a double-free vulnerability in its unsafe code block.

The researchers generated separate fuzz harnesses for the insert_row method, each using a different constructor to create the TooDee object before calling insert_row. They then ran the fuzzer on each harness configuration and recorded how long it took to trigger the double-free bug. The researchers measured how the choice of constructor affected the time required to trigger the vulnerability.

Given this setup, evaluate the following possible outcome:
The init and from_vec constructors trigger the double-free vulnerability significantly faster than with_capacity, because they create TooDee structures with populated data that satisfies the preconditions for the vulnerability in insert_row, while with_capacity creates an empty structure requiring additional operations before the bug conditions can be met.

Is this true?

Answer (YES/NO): NO